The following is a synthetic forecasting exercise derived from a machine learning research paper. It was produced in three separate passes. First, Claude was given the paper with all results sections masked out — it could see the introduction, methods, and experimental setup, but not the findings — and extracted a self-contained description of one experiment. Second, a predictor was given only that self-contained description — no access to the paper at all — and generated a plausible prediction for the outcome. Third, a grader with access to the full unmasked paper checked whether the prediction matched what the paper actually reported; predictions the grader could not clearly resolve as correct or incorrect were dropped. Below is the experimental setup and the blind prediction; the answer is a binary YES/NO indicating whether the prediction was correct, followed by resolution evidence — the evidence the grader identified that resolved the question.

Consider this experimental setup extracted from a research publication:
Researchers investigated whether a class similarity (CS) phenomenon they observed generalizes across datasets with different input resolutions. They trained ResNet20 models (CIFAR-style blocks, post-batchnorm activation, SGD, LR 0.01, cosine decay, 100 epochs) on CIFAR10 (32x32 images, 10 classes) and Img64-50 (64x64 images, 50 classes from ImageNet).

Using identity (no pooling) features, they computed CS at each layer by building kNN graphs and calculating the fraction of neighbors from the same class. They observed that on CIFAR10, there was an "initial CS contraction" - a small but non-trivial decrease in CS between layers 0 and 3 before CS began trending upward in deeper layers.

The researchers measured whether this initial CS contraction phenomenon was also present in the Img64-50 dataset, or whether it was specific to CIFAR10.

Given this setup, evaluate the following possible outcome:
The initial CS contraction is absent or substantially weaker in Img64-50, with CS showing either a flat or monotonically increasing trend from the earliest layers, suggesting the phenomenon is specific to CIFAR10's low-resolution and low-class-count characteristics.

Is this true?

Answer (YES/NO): NO